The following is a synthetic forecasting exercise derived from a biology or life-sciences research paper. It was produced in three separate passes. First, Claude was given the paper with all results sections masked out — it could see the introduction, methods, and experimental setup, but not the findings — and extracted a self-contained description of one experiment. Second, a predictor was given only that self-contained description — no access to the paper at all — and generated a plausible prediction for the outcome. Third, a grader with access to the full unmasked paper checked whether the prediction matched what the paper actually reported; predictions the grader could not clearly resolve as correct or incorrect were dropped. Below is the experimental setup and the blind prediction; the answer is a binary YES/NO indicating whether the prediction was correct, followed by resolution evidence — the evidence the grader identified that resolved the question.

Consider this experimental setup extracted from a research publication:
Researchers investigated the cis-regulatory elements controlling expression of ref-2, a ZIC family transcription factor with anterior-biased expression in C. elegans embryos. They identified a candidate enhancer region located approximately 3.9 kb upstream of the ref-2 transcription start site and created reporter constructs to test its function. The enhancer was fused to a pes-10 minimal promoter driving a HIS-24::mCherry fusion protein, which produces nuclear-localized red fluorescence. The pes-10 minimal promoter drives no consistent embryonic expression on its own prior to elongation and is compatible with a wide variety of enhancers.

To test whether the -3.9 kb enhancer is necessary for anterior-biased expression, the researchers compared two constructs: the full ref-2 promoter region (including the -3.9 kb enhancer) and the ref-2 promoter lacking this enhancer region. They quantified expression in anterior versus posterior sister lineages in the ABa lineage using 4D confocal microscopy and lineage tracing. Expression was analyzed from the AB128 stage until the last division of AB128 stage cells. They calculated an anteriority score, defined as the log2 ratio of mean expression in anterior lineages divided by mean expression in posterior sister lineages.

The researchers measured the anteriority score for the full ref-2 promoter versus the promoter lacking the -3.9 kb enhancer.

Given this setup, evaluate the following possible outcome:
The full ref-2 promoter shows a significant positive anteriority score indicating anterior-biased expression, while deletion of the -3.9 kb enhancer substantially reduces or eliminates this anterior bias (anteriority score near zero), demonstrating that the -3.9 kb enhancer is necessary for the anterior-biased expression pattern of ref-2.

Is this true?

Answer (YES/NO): YES